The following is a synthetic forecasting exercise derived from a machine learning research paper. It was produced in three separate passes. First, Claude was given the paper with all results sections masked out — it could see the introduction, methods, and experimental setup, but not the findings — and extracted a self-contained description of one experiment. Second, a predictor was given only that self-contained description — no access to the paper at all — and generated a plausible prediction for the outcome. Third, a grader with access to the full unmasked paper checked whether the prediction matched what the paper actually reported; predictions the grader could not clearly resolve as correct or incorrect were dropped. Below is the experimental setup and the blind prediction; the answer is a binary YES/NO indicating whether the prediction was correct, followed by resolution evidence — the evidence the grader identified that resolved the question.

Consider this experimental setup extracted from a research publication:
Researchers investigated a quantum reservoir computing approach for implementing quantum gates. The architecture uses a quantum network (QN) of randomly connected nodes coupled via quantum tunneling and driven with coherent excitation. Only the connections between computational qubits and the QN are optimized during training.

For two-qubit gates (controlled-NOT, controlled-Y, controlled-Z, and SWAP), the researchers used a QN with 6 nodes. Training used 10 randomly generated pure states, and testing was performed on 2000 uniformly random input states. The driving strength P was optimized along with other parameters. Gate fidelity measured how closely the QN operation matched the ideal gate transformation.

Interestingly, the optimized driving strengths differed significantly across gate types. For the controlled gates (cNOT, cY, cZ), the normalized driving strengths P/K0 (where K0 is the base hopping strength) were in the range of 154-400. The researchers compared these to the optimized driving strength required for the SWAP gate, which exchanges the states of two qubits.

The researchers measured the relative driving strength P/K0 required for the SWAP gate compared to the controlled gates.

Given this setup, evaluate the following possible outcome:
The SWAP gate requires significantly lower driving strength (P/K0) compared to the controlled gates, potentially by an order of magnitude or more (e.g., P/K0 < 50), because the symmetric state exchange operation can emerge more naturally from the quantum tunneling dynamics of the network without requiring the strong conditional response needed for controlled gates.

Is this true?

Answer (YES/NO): YES